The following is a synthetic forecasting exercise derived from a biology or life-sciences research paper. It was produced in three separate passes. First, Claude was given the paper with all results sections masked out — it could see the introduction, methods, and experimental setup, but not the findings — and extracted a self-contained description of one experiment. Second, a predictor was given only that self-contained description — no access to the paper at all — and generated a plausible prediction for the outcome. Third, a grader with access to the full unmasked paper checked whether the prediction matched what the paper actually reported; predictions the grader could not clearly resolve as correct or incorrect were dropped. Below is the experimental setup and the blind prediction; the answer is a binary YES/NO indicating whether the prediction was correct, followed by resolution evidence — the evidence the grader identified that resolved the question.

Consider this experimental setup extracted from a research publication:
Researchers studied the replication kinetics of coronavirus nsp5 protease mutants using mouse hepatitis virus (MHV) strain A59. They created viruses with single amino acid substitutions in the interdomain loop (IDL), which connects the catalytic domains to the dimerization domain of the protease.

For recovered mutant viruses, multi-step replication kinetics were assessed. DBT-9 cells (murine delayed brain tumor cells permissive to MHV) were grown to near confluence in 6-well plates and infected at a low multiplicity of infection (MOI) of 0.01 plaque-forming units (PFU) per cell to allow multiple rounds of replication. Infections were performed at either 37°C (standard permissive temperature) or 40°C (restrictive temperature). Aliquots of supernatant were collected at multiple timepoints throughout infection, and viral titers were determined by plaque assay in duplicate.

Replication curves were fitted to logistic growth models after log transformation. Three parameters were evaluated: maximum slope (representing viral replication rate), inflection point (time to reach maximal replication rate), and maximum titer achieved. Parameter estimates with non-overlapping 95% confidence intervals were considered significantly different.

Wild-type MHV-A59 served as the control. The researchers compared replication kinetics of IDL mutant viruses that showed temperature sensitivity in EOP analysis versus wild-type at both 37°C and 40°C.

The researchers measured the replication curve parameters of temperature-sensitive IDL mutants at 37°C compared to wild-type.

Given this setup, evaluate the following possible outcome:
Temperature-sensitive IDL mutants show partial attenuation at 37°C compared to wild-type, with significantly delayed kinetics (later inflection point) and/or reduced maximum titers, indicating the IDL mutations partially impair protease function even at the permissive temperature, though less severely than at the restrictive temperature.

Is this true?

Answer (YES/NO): NO